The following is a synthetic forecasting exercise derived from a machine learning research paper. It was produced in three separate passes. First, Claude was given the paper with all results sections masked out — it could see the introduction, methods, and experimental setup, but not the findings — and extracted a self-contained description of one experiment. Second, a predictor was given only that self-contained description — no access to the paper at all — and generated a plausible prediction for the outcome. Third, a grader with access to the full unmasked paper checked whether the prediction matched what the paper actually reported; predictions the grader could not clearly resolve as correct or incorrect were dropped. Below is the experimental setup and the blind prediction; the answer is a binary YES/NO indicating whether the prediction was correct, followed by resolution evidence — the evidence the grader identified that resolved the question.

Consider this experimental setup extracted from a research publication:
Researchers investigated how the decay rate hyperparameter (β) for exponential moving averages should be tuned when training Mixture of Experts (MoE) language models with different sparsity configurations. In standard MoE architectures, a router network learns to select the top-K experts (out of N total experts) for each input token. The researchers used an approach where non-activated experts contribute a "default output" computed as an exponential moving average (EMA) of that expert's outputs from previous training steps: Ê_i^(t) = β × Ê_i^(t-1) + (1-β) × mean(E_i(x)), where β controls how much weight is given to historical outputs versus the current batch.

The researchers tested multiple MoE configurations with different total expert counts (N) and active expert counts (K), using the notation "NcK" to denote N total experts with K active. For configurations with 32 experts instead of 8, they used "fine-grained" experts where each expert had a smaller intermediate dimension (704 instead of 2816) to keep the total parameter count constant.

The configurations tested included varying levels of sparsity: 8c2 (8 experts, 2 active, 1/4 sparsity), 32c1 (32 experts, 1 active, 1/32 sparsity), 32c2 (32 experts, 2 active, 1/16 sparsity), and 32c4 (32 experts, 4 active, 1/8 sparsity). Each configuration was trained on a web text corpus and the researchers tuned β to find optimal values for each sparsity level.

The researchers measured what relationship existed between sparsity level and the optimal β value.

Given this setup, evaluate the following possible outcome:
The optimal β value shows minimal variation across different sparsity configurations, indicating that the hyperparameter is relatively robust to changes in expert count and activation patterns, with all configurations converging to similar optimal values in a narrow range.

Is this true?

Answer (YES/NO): NO